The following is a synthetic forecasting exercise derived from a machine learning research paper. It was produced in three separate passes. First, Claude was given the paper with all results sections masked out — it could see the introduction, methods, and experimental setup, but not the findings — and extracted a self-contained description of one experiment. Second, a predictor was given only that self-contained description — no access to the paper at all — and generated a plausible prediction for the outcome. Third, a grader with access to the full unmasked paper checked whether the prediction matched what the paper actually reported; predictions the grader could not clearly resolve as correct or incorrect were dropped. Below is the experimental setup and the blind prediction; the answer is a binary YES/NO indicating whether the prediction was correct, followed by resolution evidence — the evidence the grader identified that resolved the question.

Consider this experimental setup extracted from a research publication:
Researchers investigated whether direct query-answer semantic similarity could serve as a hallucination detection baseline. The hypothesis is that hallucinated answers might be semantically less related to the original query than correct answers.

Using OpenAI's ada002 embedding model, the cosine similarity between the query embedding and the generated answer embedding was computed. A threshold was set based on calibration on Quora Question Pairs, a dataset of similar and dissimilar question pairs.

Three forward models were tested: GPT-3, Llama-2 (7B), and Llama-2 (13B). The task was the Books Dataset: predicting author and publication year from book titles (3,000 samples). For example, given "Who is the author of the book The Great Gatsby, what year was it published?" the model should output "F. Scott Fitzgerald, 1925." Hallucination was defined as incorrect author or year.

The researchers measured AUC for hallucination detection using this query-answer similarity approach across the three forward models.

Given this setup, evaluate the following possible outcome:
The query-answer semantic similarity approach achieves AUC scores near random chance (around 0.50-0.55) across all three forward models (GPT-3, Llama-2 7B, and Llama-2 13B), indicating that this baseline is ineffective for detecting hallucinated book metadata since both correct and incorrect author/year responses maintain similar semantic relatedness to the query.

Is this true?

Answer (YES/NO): NO